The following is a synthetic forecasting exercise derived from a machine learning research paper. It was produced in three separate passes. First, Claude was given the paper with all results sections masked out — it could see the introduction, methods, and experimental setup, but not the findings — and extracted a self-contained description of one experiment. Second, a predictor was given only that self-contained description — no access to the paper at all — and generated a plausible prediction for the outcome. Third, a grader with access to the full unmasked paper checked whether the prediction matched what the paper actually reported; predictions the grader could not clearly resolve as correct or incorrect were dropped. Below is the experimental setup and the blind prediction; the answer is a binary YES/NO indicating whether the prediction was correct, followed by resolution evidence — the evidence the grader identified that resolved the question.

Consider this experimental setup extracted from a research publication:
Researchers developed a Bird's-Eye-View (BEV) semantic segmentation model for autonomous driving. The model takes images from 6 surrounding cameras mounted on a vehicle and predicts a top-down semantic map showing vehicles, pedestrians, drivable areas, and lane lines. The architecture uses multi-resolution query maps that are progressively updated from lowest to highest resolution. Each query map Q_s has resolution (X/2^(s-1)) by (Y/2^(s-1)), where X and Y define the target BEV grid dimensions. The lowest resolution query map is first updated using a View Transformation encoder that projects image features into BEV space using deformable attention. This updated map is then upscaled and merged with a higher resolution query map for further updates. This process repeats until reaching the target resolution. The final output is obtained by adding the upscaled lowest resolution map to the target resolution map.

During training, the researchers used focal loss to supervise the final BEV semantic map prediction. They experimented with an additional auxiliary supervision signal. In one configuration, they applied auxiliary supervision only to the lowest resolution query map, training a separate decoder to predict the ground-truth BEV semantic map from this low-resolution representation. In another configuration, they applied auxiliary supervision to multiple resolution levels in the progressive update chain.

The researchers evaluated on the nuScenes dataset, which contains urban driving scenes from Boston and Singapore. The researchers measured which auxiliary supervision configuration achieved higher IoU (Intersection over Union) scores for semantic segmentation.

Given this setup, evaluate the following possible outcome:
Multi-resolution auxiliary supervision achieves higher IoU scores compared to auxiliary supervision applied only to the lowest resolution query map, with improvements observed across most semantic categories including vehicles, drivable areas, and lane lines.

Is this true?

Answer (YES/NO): NO